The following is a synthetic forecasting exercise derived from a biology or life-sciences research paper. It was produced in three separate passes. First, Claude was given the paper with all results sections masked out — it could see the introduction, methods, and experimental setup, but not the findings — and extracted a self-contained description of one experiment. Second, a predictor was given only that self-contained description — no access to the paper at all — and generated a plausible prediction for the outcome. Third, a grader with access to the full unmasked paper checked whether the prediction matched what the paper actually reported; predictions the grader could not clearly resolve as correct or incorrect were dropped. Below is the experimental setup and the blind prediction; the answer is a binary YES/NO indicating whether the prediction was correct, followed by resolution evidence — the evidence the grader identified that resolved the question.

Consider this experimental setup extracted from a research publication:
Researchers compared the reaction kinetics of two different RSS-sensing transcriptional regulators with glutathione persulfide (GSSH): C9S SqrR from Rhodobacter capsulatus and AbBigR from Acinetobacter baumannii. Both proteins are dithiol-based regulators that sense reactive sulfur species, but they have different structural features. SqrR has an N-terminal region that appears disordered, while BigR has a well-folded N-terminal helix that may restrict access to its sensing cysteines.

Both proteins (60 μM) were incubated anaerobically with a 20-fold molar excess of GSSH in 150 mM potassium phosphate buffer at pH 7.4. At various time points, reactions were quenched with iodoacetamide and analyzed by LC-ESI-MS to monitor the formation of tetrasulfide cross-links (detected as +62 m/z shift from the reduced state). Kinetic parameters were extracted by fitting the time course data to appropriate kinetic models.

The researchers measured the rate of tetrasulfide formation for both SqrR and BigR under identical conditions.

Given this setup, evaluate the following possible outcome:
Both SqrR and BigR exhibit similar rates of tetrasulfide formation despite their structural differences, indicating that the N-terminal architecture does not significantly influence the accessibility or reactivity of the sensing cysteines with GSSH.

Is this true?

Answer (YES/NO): NO